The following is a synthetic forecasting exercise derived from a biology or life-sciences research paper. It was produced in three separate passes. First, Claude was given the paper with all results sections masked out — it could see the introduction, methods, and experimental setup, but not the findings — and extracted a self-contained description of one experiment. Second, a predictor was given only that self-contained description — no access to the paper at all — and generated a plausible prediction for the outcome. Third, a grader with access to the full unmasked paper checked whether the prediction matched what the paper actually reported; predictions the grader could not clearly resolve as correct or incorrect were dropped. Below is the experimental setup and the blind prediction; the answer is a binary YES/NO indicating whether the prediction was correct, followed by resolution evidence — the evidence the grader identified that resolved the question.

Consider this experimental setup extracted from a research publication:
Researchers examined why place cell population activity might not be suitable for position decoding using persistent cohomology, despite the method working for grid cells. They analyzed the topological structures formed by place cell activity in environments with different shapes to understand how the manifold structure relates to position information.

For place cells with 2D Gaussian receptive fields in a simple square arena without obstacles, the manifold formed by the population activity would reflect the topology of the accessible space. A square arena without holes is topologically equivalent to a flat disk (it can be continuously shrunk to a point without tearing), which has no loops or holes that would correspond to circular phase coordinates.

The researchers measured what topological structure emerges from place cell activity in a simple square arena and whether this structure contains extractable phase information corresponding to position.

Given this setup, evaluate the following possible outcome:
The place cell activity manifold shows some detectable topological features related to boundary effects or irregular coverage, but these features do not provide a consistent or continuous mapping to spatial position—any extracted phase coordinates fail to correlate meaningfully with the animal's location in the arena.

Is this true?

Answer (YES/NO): NO